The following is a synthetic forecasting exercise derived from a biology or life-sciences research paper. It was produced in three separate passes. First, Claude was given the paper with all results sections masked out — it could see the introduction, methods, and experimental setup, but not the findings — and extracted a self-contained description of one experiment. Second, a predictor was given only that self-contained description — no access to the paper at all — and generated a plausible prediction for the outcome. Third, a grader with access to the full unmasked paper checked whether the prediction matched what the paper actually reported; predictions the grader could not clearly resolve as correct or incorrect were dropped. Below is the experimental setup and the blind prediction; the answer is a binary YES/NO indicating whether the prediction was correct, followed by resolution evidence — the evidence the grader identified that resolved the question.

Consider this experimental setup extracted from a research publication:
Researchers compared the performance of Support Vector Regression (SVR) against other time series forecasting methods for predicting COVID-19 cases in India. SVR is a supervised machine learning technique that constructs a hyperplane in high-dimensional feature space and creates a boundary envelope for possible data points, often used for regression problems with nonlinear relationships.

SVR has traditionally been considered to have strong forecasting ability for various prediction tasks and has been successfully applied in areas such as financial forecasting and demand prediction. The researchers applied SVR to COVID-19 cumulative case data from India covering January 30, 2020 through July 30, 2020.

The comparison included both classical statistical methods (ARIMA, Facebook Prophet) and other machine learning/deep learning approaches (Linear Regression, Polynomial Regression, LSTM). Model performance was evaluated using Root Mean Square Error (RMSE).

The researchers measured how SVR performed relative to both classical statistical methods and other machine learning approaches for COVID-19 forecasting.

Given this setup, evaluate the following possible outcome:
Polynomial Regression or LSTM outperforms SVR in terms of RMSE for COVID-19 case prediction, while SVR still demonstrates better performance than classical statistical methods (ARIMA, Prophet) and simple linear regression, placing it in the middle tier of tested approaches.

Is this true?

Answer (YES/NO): NO